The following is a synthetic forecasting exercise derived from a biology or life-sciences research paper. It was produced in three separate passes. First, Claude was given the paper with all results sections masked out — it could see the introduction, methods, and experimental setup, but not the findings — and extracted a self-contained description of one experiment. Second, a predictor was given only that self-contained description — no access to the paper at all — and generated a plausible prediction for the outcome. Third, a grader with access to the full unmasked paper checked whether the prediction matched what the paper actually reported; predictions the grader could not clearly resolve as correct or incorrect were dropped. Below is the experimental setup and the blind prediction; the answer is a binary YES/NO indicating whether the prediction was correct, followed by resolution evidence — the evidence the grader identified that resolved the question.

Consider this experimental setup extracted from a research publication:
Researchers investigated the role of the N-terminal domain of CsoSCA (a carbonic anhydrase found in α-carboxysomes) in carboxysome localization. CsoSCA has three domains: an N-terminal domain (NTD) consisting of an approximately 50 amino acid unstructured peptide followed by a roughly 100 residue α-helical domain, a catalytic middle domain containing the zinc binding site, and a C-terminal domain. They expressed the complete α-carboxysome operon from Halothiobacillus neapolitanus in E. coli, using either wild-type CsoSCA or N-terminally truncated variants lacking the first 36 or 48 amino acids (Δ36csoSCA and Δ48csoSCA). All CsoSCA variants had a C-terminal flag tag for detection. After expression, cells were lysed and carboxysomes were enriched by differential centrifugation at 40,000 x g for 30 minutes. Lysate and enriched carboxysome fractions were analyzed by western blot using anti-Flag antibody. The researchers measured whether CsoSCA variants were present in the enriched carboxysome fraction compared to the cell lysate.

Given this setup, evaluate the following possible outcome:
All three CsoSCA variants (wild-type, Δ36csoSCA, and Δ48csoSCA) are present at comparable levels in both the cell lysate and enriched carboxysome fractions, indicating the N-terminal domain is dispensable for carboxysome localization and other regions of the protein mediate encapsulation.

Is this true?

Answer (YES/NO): NO